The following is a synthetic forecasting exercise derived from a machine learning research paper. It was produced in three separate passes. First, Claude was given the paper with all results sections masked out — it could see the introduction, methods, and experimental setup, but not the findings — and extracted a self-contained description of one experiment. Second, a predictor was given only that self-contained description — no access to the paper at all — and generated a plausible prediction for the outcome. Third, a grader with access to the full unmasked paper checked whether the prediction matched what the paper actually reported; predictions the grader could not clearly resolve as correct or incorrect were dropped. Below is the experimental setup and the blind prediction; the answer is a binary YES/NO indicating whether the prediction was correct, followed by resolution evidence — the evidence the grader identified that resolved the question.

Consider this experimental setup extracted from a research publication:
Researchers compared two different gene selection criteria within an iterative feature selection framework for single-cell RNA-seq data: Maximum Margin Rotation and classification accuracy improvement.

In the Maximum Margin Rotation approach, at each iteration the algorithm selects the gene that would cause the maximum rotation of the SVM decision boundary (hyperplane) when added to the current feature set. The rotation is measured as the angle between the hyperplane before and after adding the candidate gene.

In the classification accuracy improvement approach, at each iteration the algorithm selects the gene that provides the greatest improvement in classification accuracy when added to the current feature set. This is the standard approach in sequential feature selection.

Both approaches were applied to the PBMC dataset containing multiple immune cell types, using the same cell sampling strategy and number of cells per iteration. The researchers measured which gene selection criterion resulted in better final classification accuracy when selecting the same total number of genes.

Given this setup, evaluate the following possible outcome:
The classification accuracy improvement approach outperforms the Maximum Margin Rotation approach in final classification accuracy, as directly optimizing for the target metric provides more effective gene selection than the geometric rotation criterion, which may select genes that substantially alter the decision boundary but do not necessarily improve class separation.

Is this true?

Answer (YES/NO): NO